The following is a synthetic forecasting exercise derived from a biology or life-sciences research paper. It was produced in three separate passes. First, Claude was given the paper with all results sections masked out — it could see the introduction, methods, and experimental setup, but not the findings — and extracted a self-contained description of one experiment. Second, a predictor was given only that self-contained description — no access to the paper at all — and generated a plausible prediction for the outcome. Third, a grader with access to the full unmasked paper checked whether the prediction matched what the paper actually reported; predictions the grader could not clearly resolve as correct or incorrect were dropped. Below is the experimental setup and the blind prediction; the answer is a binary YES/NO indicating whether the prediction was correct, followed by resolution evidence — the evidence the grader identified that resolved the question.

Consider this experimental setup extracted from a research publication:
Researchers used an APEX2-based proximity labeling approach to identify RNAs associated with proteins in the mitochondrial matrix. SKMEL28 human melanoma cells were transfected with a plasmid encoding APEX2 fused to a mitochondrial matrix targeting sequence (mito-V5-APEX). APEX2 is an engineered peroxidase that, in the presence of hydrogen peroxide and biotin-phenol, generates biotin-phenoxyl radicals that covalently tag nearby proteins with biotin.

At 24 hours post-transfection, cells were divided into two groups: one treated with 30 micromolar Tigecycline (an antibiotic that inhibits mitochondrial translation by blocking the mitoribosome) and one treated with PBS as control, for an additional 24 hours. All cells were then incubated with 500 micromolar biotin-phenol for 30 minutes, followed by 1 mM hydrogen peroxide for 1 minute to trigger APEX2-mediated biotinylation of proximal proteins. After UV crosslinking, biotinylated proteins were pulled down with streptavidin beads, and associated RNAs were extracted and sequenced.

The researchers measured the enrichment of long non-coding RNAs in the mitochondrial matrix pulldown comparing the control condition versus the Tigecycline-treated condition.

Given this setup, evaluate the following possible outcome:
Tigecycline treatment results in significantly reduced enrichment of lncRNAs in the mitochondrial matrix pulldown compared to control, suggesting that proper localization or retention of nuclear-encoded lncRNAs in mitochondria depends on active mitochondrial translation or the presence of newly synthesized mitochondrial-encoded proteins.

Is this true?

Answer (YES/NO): YES